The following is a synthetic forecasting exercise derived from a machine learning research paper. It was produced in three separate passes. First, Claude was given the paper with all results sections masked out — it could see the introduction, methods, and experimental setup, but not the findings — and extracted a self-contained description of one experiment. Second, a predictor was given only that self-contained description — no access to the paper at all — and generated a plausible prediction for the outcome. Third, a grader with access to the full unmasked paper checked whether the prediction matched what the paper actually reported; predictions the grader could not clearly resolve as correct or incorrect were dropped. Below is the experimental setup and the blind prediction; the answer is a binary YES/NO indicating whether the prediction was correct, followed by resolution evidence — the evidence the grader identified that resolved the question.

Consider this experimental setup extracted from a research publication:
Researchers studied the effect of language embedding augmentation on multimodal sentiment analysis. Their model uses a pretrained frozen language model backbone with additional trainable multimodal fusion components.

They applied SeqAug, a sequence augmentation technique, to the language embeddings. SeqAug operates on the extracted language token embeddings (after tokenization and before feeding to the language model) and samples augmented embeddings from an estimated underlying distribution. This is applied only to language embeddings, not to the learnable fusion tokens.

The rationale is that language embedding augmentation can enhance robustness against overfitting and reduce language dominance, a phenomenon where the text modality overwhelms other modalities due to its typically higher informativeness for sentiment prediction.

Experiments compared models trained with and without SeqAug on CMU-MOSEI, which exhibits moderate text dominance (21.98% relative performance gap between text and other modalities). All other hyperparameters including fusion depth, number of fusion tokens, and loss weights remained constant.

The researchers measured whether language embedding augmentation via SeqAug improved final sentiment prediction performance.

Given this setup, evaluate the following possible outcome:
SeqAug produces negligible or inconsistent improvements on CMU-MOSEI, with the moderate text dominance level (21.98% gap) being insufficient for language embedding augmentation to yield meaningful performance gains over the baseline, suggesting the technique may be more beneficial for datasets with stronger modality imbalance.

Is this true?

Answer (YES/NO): NO